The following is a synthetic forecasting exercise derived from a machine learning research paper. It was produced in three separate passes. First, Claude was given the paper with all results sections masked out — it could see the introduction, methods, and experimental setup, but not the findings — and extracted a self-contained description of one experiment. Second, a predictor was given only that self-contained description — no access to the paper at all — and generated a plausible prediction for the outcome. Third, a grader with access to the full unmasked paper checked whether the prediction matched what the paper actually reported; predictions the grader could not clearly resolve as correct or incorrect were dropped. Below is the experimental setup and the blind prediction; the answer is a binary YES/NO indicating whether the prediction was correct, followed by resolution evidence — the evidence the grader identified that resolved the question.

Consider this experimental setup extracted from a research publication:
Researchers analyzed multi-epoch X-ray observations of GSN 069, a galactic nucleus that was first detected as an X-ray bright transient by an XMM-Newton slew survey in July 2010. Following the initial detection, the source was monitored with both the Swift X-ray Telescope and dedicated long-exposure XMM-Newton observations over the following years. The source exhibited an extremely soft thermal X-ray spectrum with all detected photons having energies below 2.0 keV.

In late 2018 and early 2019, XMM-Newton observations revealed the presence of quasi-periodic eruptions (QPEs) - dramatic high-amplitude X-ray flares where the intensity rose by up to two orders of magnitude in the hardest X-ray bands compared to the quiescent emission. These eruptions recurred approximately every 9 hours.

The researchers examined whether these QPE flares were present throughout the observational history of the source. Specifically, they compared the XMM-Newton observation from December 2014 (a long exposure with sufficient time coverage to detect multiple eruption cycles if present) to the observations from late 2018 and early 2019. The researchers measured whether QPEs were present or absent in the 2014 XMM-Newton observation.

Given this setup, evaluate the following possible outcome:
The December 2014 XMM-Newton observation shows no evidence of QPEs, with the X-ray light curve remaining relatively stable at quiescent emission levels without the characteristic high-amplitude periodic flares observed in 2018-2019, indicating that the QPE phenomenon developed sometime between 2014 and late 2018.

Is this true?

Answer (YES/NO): YES